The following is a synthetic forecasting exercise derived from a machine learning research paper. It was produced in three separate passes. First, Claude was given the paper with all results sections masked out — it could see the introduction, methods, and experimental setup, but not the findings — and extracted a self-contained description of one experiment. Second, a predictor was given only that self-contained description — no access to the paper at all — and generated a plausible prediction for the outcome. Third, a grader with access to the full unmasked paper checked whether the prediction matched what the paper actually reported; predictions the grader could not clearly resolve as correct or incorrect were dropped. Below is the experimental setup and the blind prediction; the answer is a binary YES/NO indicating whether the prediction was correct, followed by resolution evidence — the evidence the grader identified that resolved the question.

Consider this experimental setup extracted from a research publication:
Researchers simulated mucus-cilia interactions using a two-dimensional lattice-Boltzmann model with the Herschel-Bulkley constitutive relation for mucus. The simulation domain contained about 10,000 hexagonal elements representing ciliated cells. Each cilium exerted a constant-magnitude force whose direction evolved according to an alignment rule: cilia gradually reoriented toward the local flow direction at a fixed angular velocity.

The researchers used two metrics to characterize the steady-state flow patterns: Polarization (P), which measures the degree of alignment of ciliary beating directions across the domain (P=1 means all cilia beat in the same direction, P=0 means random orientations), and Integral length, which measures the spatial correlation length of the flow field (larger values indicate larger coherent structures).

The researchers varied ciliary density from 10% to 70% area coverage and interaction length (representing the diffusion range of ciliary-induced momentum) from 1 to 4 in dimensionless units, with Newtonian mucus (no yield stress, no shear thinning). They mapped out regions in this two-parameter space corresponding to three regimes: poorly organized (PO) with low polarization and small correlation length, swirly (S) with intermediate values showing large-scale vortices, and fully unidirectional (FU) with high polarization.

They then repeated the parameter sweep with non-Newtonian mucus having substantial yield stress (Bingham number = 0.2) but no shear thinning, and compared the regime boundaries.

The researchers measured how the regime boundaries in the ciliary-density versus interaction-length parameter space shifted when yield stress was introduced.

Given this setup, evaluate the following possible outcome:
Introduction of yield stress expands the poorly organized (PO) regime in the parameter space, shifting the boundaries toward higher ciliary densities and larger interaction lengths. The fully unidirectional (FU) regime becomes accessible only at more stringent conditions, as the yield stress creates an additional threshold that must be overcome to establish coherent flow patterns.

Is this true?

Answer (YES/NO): NO